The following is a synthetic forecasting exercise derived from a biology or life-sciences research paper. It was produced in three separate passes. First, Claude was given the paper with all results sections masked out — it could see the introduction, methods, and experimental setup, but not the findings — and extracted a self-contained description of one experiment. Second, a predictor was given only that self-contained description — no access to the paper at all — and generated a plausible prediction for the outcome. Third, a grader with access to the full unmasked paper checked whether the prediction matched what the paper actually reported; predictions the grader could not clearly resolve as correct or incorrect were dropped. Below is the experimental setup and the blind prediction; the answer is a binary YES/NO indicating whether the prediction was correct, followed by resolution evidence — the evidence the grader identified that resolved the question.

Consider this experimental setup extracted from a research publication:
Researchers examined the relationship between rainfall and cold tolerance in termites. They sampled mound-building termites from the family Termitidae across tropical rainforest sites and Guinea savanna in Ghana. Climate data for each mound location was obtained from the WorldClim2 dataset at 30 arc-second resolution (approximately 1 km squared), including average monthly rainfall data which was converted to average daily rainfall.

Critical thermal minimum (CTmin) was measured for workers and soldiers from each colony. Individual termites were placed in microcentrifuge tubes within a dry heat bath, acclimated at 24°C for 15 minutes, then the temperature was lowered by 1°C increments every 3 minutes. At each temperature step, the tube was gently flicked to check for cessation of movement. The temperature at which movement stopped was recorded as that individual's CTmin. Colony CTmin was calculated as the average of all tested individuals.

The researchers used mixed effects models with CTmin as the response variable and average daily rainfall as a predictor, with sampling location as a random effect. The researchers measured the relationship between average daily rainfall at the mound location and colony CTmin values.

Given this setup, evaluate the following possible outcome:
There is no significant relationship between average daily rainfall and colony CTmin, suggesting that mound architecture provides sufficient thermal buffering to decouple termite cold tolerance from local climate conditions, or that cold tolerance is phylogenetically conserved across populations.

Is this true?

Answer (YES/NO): NO